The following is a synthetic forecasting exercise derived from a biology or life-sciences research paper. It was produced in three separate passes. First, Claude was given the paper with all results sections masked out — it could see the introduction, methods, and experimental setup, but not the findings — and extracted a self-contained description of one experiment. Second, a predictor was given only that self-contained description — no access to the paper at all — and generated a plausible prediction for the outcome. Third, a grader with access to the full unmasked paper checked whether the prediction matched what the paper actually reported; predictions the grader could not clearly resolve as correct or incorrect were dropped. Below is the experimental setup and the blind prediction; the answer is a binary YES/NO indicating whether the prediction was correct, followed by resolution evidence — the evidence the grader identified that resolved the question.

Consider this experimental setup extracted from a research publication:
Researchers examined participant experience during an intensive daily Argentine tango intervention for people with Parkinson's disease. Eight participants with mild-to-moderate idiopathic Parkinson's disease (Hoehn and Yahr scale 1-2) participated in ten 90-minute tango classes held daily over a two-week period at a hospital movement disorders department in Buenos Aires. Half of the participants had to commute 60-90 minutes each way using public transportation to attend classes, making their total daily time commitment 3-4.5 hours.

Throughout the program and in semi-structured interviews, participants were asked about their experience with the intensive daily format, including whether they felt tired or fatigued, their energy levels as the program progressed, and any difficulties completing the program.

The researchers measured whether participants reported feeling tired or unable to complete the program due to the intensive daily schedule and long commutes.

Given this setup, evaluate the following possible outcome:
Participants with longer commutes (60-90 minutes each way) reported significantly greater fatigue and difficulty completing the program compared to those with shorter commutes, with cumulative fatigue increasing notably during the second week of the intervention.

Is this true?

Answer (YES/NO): NO